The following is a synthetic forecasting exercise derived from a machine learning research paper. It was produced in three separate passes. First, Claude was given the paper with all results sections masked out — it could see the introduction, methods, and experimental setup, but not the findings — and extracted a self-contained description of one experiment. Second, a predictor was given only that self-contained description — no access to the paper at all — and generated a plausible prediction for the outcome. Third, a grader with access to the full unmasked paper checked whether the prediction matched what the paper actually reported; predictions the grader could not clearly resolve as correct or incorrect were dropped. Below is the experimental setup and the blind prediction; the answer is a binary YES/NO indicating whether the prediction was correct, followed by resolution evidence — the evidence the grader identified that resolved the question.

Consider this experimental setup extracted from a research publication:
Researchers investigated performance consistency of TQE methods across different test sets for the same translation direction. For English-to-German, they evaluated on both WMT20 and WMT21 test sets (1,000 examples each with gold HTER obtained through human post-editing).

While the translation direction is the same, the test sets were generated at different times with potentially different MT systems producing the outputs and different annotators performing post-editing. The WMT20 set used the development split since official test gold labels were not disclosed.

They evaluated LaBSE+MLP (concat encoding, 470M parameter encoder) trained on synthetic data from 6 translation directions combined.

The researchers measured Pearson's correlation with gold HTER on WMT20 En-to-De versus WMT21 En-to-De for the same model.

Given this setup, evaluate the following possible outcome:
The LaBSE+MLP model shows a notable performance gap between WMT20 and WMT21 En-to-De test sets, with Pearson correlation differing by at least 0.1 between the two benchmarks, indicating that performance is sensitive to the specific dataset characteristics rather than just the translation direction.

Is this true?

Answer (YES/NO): YES